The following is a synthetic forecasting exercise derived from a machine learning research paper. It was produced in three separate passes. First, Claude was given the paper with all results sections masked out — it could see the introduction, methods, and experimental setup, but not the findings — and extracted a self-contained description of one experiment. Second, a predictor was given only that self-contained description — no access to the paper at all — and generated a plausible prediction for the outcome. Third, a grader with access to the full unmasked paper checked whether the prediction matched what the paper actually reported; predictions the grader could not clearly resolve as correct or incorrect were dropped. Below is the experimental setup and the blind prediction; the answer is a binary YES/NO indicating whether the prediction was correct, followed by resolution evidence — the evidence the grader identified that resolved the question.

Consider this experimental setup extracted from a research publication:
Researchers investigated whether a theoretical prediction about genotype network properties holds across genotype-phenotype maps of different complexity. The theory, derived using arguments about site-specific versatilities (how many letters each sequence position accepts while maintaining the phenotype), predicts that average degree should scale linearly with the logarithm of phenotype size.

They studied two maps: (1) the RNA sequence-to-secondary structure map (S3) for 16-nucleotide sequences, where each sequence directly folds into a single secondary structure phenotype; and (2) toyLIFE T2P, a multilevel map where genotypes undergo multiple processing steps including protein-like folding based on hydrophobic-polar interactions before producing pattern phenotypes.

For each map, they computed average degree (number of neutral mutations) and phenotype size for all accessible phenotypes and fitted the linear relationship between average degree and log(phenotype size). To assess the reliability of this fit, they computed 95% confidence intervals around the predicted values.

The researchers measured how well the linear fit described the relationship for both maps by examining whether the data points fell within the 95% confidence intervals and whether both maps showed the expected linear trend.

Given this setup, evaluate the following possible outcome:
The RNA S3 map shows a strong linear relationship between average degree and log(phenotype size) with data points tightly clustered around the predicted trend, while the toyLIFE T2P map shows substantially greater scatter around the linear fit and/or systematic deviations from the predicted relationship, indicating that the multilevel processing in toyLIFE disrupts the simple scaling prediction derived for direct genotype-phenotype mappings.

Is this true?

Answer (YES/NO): NO